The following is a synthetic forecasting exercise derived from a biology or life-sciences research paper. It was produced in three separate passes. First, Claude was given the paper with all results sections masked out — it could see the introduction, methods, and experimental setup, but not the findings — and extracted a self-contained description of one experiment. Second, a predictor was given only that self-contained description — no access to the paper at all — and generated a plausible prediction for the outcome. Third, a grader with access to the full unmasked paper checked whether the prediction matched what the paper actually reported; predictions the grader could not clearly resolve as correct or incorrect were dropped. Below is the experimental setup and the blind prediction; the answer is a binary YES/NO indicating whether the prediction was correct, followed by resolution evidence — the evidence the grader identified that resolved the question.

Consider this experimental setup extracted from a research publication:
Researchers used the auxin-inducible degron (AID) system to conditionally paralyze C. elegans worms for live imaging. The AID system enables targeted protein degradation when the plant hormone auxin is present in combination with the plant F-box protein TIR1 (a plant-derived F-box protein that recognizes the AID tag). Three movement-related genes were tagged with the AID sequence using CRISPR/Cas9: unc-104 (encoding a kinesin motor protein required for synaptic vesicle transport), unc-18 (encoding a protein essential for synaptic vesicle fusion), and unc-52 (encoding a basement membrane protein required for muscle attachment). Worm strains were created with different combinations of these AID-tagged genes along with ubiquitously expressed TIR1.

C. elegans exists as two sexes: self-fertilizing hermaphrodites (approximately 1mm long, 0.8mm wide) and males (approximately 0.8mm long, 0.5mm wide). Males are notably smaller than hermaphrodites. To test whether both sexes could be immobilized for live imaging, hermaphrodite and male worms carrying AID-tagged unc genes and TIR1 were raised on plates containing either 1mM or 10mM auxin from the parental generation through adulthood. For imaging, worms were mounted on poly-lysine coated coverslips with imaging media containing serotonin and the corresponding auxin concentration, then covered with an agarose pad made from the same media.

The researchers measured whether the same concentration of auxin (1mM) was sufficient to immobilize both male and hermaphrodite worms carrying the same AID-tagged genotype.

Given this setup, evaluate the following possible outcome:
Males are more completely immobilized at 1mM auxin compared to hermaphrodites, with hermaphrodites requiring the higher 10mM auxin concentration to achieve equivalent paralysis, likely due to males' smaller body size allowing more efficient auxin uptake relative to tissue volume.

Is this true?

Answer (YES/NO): NO